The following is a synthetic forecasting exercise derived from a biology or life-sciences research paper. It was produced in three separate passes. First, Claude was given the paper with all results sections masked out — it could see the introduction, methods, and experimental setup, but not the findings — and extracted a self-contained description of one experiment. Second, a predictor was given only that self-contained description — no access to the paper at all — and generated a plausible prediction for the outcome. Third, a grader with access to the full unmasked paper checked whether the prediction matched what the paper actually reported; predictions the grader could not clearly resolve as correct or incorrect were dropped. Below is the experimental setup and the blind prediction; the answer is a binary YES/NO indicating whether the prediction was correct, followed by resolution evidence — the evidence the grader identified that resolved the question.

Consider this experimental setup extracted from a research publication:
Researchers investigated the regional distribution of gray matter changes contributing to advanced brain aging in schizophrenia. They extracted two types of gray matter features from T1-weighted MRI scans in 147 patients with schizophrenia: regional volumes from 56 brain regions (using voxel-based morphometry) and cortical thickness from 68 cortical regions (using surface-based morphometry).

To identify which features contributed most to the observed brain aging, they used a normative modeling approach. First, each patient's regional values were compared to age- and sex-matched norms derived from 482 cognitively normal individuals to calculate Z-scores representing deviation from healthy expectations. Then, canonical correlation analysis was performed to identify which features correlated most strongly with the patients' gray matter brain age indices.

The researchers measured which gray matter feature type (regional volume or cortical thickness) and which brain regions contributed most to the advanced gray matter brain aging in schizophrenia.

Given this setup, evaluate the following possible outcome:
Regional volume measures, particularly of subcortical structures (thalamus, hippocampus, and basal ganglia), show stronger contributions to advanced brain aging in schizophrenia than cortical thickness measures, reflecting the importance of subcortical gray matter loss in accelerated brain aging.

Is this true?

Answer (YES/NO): NO